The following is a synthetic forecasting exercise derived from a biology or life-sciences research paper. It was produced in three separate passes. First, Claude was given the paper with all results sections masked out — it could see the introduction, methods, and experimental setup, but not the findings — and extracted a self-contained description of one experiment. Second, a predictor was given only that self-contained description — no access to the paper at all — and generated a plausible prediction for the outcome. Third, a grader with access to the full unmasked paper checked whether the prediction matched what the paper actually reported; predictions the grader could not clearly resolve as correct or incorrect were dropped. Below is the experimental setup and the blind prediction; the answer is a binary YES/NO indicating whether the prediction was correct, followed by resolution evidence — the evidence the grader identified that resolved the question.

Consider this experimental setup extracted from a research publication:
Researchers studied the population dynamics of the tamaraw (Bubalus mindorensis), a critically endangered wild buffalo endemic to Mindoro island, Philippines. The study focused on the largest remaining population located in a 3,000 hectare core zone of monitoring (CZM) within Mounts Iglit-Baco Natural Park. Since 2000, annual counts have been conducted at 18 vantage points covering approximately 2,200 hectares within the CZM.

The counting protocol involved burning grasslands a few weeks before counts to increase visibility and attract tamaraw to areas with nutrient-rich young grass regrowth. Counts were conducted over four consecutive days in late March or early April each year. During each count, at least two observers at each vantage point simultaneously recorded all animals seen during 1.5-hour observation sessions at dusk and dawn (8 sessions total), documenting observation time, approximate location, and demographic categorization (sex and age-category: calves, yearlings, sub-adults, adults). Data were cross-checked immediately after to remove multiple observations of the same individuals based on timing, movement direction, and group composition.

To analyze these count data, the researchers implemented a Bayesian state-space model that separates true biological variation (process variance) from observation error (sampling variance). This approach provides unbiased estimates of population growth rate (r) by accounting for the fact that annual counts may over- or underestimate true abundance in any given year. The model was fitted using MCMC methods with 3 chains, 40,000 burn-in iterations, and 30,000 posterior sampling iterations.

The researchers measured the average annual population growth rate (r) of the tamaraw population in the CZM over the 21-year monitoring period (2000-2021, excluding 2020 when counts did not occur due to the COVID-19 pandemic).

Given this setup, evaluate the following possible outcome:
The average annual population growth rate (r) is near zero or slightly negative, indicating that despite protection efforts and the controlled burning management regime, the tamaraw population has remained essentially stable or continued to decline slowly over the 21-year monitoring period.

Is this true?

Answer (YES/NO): NO